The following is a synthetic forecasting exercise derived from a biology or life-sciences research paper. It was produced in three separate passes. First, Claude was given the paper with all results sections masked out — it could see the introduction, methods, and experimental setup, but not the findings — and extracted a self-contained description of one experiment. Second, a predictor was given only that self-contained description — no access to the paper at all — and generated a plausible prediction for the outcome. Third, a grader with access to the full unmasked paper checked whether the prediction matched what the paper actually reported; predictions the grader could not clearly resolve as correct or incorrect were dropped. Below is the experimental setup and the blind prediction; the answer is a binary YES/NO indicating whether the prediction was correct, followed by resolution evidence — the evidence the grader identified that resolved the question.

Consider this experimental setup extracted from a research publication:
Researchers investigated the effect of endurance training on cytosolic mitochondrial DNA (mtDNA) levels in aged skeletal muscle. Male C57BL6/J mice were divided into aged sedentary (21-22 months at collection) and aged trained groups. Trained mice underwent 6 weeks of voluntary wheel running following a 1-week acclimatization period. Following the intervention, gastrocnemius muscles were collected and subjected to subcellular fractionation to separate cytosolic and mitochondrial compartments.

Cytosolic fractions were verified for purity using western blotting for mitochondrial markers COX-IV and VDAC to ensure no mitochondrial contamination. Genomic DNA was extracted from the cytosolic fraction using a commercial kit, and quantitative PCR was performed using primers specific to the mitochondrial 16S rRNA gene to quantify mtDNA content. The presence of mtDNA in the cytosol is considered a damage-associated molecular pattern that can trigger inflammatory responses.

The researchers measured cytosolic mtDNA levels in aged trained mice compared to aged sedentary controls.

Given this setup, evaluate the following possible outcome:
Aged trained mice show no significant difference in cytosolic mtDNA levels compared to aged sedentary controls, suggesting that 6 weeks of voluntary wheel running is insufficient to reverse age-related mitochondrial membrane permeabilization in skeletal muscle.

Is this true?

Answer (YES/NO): NO